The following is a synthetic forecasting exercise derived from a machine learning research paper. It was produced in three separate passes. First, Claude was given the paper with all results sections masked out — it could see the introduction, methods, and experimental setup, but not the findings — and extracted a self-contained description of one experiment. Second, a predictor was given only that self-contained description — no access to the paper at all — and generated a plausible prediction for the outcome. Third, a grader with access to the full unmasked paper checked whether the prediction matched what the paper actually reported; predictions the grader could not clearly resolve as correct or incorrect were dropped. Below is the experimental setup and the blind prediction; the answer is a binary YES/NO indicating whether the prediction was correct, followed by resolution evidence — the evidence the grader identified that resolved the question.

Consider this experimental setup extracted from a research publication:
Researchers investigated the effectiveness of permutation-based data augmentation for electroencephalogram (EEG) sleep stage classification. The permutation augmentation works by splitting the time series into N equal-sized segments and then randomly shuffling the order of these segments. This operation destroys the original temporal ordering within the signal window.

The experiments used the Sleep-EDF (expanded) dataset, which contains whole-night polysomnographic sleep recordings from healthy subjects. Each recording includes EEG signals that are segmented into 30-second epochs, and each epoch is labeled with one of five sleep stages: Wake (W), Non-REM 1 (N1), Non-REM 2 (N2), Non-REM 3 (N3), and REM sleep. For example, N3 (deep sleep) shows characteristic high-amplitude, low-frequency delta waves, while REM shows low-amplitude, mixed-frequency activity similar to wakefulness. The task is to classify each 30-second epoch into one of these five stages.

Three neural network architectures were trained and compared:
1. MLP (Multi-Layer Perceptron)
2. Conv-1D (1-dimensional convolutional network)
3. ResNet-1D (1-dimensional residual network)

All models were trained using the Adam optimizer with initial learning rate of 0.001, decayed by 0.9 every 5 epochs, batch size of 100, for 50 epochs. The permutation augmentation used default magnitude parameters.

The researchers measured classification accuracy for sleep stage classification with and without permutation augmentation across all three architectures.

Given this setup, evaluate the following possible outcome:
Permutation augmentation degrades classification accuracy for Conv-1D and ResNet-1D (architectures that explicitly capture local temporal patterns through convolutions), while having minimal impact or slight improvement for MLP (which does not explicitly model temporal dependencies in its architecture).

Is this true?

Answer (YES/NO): NO